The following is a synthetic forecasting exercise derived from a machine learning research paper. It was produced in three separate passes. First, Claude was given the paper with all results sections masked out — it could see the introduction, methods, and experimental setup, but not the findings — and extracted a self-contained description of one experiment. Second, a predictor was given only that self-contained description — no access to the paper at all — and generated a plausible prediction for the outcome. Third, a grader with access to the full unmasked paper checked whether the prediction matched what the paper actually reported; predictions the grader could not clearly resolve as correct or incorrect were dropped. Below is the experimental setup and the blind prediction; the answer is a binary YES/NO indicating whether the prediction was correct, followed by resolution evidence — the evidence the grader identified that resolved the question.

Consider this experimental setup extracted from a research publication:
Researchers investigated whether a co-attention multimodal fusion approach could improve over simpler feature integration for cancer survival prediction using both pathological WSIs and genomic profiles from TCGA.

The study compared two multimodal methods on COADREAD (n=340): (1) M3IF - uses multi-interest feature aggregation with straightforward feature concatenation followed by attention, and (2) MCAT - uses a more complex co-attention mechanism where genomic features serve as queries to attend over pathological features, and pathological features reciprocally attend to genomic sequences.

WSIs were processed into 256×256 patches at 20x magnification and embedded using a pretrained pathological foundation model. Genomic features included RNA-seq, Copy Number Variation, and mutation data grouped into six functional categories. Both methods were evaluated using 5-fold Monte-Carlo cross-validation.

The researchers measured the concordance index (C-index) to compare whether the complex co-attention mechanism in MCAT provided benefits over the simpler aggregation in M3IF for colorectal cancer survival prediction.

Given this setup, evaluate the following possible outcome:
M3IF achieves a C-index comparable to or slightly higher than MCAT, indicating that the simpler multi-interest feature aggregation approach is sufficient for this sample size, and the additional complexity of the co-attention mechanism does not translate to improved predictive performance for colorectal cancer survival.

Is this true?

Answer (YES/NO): NO